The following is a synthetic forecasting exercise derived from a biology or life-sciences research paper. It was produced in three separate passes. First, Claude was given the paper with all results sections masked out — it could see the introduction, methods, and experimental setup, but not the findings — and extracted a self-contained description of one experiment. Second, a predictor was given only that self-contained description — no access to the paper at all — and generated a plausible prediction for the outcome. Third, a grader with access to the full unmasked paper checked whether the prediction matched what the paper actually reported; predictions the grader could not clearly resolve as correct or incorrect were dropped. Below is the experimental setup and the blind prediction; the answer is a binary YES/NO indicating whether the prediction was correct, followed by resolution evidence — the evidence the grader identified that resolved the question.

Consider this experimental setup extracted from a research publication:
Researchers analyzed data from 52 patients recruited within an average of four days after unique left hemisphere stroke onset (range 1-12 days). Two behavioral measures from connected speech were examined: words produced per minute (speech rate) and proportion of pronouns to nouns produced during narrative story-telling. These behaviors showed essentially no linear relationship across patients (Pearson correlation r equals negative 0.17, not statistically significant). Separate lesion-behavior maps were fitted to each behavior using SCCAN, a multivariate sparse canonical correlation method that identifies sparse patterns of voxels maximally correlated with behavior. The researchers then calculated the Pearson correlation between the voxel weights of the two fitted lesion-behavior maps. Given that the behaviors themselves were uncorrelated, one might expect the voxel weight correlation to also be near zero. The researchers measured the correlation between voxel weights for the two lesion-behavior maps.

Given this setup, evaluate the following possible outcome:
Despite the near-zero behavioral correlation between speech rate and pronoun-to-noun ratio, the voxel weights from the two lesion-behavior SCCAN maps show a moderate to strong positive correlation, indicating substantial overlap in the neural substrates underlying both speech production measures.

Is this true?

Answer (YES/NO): NO